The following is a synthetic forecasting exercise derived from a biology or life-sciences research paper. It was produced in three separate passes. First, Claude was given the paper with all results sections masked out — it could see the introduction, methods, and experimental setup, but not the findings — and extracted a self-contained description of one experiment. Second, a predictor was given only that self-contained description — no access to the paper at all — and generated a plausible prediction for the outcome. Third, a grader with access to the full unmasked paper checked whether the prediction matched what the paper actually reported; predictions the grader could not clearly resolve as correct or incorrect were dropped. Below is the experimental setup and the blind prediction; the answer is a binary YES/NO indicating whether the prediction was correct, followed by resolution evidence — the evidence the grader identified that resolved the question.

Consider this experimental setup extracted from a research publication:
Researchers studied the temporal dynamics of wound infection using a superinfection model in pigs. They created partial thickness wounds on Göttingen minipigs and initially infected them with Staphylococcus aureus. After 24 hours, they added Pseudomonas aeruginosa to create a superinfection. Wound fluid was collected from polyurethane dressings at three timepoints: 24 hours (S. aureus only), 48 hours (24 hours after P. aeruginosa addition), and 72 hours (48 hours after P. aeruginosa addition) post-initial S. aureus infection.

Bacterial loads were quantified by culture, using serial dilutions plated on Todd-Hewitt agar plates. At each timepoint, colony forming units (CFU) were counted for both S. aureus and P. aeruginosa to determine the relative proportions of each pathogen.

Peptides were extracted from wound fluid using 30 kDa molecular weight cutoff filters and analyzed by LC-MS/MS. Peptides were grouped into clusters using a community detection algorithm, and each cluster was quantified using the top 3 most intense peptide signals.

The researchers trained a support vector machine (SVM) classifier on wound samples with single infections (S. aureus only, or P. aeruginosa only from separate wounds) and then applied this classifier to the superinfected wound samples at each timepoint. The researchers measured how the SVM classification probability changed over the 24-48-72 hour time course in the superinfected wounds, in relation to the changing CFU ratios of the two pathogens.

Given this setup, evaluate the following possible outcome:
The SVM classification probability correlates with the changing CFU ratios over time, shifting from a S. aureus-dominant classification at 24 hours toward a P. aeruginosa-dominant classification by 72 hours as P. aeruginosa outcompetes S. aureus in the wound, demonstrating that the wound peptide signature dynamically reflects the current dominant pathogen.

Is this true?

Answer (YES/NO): YES